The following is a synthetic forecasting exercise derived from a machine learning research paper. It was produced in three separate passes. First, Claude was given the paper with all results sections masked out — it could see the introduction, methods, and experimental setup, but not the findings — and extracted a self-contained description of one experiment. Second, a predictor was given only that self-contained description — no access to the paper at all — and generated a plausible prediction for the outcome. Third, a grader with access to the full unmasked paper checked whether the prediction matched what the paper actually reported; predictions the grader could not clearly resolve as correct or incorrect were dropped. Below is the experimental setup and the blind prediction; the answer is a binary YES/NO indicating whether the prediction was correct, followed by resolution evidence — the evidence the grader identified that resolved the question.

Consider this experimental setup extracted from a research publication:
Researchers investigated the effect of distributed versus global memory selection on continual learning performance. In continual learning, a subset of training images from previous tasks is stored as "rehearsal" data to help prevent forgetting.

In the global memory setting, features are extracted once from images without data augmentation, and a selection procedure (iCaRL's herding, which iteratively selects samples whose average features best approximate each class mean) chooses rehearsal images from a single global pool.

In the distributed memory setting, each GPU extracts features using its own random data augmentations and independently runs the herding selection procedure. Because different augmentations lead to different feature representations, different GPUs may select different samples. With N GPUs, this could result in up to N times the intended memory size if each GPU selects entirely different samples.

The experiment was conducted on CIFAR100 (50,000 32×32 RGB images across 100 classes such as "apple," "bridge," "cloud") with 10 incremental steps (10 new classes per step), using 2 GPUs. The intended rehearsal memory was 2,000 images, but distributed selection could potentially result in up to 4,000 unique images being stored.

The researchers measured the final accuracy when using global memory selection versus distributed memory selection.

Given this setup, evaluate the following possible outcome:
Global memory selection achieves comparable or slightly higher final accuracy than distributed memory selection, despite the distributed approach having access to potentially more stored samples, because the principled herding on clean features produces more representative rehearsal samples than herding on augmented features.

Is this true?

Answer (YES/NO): NO